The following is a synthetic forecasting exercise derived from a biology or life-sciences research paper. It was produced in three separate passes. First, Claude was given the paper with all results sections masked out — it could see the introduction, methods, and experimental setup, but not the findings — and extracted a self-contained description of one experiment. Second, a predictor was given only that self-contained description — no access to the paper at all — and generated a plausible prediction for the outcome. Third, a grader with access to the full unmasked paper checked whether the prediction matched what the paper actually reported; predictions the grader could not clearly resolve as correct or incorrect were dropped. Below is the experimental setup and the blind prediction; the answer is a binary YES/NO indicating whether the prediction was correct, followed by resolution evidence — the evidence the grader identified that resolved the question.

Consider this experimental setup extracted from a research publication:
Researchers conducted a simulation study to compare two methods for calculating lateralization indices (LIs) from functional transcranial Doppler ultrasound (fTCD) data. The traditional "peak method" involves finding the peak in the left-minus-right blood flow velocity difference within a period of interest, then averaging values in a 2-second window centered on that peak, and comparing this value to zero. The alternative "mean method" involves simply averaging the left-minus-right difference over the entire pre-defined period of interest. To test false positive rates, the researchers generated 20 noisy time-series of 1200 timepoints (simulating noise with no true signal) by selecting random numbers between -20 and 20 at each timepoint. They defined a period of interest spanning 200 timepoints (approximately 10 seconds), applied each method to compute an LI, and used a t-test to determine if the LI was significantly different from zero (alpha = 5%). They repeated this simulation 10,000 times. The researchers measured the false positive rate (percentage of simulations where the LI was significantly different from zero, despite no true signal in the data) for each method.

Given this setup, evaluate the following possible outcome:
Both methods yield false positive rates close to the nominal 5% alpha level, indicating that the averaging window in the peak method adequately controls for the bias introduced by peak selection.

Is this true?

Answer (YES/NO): NO